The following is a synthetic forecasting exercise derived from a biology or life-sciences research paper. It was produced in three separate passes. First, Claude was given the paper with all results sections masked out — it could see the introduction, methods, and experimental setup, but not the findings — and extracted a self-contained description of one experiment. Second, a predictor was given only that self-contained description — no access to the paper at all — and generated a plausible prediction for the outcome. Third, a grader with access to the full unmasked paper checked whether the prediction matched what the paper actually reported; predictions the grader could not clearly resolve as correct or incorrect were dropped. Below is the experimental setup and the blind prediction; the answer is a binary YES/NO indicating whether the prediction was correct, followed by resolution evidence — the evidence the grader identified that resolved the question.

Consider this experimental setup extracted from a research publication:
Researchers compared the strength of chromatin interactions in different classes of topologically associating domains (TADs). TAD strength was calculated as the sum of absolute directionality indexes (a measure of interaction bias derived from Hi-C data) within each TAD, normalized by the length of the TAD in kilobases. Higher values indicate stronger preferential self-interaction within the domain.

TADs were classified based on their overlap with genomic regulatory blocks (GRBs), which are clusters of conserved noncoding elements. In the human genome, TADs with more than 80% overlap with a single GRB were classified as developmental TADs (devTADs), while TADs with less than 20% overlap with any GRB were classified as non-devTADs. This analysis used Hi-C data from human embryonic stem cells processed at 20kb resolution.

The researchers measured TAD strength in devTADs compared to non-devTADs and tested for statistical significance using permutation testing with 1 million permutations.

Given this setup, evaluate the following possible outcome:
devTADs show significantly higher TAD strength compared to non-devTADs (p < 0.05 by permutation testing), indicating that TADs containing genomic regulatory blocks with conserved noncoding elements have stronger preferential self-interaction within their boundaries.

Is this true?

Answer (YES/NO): YES